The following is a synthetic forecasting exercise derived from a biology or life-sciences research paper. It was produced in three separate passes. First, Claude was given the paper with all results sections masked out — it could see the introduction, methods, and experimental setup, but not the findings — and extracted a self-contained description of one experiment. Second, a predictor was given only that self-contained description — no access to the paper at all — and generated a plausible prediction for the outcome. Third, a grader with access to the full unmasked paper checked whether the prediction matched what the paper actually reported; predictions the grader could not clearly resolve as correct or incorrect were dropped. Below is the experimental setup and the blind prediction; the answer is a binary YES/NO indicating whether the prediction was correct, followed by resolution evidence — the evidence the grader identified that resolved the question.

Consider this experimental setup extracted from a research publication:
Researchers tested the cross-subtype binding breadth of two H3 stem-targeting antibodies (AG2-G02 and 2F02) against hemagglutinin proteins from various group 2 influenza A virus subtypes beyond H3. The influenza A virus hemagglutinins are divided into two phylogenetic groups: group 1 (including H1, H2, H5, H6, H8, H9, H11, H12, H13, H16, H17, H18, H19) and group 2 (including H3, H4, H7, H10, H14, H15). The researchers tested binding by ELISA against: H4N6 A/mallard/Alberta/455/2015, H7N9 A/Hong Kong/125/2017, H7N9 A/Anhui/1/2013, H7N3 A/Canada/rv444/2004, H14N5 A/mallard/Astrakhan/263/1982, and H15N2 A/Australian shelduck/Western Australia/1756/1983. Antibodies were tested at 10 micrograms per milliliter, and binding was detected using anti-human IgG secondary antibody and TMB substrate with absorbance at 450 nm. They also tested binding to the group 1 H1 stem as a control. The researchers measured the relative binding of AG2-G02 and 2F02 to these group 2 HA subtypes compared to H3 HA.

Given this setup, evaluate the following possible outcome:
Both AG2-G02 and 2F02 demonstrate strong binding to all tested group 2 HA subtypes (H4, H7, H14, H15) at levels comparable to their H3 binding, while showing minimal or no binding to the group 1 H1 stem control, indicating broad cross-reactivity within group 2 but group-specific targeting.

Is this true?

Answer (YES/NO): NO